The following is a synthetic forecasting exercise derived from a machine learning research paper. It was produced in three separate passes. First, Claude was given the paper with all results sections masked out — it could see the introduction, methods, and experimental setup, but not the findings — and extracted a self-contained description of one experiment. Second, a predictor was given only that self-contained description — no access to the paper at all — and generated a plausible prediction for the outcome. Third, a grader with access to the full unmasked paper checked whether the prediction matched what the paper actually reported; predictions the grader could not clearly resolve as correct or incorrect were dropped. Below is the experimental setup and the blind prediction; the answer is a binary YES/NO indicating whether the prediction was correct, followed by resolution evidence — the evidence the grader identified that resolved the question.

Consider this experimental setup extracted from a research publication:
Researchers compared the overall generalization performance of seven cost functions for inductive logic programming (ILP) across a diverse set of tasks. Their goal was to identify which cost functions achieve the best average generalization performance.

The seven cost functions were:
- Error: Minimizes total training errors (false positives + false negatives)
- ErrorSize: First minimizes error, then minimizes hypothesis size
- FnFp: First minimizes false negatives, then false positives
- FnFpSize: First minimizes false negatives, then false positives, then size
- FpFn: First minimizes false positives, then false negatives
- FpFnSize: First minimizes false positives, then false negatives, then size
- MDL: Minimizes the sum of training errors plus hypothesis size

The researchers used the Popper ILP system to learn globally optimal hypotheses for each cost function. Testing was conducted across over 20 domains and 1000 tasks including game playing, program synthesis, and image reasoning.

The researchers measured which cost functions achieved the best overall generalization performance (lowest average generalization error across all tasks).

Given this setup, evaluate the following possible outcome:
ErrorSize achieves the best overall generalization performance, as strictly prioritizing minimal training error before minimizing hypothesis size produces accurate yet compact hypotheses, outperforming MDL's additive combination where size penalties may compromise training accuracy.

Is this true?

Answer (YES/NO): NO